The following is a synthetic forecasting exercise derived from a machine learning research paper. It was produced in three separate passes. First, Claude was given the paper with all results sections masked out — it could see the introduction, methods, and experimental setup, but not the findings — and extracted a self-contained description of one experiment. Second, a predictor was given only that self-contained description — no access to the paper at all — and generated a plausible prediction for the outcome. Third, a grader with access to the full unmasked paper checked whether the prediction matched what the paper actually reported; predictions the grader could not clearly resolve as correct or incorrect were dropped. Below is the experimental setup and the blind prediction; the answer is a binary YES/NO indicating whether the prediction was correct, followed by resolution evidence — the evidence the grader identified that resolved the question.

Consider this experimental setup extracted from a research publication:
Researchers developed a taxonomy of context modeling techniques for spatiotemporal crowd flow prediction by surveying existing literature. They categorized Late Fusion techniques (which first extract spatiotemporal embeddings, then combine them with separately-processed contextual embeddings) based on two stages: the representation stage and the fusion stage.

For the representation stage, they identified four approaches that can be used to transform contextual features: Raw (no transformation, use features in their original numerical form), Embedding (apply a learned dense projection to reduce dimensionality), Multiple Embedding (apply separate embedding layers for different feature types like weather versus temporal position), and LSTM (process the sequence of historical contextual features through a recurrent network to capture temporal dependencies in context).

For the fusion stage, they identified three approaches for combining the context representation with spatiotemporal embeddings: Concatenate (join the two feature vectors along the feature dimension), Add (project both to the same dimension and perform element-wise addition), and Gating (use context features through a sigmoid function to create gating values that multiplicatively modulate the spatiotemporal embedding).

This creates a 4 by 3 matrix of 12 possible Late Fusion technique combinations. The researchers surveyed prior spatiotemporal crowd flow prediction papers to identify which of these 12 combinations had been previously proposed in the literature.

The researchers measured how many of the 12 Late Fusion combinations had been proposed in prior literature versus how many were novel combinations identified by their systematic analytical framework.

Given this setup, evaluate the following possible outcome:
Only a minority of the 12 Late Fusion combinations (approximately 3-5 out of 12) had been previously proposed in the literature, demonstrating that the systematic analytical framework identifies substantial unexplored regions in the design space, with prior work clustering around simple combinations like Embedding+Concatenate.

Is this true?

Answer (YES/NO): NO